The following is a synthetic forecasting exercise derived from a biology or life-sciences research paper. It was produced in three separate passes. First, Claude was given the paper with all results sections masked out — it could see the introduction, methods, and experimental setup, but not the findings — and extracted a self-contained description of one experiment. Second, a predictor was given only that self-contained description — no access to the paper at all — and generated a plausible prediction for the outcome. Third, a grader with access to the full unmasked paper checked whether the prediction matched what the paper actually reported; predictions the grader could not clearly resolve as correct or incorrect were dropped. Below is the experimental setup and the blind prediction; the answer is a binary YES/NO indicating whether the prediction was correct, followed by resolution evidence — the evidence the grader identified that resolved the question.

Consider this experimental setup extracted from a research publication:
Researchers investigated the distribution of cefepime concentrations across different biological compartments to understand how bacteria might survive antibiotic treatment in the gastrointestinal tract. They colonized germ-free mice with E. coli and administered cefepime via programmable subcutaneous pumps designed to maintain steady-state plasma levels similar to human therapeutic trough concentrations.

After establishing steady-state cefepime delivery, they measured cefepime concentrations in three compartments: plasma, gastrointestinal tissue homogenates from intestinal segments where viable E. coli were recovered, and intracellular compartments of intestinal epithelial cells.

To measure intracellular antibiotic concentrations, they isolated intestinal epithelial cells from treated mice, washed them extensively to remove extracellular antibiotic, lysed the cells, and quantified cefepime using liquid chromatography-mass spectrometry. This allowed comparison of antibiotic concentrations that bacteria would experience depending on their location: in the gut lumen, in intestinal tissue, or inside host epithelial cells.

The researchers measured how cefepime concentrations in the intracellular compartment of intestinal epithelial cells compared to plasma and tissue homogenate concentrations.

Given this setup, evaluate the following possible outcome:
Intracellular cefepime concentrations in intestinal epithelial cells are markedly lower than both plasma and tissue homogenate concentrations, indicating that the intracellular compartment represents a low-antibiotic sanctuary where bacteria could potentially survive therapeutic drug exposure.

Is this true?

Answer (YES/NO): YES